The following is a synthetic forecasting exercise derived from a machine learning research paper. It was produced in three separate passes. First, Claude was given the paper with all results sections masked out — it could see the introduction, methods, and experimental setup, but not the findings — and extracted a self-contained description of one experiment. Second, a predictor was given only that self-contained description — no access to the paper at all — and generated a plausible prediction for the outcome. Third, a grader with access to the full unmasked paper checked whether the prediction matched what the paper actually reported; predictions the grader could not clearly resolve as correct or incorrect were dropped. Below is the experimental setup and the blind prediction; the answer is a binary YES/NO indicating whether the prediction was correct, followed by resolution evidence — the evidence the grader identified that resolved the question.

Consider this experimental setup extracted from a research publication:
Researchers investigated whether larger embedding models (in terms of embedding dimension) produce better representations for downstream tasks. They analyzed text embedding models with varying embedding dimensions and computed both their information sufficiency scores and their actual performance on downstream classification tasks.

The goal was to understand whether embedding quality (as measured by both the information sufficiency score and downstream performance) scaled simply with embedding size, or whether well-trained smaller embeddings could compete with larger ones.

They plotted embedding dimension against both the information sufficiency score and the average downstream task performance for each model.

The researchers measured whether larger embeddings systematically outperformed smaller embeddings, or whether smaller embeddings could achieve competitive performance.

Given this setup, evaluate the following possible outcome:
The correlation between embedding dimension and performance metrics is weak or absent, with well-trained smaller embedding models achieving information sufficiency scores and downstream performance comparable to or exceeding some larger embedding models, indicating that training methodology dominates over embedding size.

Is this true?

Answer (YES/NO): NO